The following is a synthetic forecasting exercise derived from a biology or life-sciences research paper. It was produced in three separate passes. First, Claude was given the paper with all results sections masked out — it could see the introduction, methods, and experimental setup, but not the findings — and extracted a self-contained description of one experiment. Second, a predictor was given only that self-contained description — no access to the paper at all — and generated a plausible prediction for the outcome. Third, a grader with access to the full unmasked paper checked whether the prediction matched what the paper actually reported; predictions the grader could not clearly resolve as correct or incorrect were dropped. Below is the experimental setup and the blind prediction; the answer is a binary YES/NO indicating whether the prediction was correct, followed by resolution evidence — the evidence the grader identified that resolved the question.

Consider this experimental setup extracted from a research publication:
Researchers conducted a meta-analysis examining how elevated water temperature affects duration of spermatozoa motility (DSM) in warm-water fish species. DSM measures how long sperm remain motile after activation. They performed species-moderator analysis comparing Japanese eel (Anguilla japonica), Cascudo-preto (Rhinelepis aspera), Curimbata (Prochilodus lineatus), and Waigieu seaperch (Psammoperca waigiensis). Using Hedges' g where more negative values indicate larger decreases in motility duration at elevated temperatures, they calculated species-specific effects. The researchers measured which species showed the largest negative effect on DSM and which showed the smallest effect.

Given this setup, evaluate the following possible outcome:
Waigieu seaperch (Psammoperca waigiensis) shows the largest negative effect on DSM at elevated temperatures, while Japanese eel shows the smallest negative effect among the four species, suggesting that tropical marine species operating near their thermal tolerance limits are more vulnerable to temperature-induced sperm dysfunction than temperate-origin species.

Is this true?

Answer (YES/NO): YES